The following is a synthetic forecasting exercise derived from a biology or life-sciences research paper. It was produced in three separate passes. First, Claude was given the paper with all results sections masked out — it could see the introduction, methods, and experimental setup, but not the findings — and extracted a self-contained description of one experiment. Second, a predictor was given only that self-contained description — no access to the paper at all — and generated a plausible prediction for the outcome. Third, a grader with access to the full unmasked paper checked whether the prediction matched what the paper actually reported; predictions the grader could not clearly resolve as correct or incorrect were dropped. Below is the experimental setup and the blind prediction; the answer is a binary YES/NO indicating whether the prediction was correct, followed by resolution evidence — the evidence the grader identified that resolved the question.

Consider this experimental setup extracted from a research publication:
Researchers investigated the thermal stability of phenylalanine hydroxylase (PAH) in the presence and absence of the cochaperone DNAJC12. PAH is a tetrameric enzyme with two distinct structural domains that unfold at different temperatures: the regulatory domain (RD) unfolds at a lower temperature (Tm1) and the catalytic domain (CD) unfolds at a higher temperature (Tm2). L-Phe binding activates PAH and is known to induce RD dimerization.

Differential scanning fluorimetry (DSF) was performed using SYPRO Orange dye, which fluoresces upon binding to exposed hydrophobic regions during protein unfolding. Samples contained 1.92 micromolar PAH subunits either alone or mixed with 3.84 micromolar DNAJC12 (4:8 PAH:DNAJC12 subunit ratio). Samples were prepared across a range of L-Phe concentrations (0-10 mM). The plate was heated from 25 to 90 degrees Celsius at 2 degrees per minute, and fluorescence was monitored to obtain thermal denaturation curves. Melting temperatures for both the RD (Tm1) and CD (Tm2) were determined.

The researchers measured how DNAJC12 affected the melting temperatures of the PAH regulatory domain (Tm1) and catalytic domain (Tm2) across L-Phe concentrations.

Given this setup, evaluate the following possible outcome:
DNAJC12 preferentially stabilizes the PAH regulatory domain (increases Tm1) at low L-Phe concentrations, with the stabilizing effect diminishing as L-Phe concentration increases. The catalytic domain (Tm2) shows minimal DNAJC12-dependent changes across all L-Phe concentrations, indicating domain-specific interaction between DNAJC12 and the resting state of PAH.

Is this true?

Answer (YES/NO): NO